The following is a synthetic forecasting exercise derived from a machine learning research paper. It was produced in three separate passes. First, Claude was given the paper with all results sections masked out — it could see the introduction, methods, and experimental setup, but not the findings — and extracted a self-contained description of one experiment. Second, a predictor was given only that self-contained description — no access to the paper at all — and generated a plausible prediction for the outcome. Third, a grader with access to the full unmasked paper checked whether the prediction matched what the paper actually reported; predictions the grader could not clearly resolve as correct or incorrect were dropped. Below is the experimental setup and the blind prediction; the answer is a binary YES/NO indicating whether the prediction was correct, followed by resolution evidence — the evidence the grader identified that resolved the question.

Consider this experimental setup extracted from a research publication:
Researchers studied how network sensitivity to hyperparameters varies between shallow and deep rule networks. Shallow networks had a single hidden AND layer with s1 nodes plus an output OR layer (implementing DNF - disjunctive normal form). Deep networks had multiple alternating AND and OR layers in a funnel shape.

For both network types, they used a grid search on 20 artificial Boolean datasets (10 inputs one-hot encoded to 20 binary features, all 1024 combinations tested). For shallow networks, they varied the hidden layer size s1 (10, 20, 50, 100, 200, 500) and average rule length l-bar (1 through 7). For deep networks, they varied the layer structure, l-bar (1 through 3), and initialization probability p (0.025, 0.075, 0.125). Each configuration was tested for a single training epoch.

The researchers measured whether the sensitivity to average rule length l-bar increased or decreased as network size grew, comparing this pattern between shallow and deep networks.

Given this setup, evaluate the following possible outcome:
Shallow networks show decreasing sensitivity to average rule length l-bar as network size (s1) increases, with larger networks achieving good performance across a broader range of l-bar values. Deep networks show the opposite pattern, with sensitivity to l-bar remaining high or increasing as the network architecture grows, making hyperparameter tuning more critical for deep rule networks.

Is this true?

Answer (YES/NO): YES